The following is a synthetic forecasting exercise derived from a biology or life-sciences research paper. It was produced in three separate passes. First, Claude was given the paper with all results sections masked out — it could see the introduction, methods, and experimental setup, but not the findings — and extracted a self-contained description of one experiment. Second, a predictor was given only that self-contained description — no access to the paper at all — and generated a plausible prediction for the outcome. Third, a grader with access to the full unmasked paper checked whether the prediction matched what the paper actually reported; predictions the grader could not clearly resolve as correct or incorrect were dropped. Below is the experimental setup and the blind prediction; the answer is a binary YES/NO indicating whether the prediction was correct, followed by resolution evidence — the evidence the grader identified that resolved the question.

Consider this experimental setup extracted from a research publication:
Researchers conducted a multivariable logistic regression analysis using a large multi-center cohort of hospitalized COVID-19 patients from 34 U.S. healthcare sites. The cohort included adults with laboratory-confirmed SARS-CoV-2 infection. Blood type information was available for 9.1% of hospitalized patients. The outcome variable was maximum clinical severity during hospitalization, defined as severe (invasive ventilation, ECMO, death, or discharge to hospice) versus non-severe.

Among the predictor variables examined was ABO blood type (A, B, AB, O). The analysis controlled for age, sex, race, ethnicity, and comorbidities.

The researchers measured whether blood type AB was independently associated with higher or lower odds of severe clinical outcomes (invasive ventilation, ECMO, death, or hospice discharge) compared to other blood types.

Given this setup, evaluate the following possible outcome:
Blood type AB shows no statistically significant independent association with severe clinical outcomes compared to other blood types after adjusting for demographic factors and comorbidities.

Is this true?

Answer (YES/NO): NO